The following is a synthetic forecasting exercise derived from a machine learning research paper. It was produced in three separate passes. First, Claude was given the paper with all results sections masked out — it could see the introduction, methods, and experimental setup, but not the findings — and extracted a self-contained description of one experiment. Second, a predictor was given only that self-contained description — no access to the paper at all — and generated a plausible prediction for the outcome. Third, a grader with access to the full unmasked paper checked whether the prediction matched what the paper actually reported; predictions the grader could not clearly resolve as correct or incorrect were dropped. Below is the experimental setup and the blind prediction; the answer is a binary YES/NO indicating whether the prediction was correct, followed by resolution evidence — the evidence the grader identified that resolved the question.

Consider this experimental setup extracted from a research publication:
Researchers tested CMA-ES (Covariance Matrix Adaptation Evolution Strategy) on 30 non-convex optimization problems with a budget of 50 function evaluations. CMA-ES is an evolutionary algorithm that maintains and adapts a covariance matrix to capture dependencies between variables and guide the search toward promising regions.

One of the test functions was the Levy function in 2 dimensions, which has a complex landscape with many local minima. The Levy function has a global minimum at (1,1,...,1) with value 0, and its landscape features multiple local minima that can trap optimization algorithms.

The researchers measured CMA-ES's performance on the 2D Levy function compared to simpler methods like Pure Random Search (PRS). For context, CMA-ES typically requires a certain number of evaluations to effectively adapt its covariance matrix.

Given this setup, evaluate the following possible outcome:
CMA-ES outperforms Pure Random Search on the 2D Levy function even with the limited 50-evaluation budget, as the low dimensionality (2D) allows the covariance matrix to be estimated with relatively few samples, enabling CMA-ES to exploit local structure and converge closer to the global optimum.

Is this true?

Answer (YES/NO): NO